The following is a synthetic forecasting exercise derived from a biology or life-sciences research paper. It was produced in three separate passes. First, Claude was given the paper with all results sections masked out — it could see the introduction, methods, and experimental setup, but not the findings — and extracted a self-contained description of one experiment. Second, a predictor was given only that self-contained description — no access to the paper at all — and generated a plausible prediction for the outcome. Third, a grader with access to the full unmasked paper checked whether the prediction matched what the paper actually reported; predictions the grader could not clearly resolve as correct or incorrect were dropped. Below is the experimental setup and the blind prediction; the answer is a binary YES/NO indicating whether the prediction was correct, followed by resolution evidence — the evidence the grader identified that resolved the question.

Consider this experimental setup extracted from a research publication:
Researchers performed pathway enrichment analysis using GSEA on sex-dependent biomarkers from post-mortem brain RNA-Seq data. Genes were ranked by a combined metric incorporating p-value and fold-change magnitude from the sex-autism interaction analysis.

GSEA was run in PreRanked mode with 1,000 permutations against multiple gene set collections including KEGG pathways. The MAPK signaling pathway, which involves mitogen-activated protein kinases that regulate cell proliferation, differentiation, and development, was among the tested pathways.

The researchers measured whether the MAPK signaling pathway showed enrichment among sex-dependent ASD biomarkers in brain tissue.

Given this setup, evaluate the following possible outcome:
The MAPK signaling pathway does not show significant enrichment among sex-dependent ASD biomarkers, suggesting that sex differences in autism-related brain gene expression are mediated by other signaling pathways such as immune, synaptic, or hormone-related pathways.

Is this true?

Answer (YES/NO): NO